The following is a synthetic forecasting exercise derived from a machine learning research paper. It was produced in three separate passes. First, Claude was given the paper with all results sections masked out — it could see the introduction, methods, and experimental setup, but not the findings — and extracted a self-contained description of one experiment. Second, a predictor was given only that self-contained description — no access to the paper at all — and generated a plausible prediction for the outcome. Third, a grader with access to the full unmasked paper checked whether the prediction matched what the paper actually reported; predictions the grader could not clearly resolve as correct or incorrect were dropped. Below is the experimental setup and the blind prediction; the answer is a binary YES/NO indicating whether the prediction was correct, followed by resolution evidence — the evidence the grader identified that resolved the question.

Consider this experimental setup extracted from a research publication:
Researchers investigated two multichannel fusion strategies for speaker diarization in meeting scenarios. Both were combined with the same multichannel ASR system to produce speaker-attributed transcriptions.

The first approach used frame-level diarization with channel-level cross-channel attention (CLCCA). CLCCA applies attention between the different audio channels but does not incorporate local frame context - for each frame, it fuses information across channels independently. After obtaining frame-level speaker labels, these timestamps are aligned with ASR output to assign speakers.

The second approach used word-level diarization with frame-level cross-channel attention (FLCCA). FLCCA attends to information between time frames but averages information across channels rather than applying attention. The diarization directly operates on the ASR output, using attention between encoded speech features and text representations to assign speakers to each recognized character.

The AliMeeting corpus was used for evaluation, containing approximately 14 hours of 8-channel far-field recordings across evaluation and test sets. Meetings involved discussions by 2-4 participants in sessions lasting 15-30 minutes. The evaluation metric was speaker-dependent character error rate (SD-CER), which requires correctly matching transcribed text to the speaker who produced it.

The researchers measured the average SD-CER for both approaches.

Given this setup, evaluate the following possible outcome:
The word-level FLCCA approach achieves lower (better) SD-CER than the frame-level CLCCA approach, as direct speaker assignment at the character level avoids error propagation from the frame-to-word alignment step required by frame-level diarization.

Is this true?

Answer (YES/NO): YES